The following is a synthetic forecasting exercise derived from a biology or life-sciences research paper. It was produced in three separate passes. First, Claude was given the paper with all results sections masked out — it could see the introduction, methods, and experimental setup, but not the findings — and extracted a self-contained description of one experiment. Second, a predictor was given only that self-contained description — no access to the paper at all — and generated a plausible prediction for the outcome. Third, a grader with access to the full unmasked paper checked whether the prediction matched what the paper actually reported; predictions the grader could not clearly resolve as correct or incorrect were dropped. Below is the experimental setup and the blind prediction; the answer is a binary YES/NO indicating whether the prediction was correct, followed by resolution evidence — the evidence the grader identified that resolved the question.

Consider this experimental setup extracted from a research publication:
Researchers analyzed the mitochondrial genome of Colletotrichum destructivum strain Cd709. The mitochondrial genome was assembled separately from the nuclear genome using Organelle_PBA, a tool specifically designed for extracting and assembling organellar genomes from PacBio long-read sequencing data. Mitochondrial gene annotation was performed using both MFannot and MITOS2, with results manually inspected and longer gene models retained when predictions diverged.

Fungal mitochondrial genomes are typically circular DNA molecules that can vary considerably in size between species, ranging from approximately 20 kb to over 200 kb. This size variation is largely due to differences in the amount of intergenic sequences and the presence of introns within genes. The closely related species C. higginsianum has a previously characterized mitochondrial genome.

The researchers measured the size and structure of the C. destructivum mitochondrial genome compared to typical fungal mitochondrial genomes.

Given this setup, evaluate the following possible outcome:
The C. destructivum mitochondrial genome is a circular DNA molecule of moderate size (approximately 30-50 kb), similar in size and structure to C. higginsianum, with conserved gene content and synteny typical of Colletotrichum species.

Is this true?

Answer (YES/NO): YES